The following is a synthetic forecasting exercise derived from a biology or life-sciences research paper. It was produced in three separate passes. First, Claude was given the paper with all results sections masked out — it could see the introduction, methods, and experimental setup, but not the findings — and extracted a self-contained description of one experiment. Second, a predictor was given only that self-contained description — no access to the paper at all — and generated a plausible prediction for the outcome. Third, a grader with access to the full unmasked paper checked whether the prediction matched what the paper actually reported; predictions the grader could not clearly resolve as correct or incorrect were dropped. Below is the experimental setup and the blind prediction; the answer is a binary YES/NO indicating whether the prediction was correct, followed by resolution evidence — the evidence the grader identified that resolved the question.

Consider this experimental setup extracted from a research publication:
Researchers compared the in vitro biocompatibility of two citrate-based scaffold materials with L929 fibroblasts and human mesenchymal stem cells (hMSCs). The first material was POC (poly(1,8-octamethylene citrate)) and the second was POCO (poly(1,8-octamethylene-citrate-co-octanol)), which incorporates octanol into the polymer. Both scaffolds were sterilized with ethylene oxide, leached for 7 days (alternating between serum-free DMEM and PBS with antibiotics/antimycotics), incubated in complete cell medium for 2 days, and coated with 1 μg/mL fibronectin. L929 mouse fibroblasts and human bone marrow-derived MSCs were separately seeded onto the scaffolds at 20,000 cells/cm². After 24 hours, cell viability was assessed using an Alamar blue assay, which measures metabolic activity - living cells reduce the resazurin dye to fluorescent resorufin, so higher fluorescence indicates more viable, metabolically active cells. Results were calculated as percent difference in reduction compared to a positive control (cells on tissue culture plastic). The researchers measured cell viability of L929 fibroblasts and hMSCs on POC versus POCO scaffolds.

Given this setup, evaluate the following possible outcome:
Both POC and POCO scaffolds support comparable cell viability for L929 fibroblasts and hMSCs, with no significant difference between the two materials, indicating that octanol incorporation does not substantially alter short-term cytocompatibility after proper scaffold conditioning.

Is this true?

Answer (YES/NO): YES